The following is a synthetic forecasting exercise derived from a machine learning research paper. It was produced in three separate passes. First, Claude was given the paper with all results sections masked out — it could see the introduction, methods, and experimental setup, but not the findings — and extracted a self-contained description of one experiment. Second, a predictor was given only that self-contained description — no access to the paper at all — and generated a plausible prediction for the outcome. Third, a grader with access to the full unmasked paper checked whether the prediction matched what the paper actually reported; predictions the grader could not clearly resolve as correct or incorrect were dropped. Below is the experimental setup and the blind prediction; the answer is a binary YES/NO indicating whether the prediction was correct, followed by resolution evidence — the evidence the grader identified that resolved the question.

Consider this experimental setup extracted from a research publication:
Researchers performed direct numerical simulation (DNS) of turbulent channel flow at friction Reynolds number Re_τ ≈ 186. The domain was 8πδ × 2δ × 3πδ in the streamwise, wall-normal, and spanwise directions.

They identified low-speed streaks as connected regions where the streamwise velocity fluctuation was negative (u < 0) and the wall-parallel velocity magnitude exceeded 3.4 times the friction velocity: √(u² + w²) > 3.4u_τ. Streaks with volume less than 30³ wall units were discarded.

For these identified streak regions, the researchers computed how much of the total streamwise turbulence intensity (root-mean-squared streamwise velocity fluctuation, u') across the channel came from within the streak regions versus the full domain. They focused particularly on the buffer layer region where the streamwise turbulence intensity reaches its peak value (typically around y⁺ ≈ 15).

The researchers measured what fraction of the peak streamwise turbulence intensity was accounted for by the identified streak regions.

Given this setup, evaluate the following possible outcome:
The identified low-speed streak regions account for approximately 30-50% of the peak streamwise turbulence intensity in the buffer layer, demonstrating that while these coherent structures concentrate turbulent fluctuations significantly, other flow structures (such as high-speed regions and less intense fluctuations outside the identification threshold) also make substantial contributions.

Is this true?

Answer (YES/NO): NO